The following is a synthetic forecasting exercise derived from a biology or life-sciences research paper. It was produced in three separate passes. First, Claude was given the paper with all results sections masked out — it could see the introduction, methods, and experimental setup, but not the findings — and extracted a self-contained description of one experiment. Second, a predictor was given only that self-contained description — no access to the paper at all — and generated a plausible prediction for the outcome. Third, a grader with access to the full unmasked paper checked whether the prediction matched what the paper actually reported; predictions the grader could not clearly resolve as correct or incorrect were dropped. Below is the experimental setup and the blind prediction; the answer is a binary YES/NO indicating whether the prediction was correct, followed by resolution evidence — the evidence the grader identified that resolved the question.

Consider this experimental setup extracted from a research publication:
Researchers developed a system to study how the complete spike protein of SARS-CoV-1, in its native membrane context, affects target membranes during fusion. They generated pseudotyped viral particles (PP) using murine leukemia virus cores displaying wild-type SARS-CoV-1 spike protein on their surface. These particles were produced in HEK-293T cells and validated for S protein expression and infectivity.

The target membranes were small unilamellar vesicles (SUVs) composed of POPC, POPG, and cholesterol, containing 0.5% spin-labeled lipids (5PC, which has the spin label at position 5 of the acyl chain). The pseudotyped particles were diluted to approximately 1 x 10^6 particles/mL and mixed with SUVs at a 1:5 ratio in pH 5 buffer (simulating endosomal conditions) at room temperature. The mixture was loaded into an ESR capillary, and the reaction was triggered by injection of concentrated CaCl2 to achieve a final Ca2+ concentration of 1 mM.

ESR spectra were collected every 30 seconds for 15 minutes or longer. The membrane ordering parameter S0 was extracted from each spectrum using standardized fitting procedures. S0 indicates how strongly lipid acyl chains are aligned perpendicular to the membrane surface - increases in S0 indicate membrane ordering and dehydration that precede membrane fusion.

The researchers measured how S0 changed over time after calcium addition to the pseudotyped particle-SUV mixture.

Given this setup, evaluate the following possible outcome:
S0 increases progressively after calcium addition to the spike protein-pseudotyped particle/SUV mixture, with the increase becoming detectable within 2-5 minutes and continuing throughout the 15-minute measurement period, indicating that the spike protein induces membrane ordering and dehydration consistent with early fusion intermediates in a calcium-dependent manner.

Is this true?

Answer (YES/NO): YES